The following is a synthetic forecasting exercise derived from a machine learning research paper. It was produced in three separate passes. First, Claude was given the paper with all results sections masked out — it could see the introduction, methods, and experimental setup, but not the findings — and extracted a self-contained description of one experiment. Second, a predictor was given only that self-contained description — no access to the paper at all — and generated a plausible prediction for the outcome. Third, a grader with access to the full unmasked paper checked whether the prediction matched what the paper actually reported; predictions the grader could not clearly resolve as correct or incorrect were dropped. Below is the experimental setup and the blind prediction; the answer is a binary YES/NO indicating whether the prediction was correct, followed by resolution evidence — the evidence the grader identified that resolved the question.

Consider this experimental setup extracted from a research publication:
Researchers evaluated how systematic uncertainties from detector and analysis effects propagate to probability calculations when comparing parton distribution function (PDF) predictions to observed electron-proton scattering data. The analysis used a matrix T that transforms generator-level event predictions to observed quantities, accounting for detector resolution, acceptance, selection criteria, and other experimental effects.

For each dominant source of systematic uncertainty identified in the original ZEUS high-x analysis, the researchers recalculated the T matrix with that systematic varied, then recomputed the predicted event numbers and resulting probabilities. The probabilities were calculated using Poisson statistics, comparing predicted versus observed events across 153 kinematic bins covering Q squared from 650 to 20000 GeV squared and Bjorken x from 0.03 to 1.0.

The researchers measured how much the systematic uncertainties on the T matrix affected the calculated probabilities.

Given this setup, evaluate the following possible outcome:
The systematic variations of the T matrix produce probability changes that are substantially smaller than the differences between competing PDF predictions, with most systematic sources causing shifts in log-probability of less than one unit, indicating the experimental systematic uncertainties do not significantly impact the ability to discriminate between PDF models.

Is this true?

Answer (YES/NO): NO